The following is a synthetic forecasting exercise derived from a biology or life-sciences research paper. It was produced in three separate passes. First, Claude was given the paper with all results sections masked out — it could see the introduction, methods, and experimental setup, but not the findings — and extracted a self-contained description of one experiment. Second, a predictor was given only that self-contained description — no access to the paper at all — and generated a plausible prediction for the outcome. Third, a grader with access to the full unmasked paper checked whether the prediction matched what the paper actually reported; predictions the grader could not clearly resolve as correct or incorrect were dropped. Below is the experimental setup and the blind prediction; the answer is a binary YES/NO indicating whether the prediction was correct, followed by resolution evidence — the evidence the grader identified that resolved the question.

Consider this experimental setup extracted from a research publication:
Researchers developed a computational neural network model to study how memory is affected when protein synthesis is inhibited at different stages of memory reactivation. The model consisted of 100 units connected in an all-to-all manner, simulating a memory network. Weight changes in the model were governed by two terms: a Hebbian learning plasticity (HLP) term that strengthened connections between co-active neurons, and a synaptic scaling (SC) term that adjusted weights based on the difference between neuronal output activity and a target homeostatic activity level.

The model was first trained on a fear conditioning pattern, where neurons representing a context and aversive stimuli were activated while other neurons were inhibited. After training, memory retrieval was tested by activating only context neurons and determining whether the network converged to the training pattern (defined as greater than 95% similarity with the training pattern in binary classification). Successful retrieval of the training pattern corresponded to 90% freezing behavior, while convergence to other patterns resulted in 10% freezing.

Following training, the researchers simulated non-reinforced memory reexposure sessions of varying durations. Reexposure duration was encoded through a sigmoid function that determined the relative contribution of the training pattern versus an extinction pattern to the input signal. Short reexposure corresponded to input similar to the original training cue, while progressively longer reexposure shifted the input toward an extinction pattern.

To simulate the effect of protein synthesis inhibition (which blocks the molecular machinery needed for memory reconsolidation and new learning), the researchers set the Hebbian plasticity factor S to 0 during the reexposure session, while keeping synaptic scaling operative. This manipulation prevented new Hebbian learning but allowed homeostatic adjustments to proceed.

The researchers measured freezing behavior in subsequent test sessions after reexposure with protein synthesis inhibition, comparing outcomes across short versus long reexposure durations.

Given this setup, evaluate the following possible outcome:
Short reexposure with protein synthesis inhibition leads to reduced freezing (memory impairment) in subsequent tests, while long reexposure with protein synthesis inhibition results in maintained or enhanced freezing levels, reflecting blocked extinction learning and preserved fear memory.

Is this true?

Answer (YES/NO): YES